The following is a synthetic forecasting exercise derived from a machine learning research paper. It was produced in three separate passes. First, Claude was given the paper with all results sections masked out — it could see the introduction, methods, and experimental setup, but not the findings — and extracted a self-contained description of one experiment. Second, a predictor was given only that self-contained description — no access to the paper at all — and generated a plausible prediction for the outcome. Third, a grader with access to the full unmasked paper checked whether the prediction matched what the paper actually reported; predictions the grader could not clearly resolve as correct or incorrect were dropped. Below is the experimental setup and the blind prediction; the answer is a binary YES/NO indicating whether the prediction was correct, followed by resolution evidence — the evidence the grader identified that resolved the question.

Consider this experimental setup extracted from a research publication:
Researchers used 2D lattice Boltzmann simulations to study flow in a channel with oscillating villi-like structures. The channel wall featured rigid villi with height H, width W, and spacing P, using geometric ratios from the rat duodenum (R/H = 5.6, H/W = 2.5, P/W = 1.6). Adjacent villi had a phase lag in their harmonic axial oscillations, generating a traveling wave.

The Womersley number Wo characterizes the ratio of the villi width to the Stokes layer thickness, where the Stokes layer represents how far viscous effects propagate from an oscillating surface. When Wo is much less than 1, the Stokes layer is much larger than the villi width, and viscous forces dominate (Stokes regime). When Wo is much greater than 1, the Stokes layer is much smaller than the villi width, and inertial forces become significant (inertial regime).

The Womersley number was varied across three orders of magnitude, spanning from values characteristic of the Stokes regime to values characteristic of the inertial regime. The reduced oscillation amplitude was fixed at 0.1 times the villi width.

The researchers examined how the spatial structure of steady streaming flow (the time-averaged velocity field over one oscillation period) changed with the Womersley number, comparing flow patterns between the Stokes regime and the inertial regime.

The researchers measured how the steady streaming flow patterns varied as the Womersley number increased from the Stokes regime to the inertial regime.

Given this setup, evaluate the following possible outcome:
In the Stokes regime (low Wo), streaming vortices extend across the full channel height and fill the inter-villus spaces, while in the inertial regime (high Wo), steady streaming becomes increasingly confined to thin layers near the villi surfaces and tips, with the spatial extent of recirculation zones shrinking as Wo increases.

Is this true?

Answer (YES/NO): YES